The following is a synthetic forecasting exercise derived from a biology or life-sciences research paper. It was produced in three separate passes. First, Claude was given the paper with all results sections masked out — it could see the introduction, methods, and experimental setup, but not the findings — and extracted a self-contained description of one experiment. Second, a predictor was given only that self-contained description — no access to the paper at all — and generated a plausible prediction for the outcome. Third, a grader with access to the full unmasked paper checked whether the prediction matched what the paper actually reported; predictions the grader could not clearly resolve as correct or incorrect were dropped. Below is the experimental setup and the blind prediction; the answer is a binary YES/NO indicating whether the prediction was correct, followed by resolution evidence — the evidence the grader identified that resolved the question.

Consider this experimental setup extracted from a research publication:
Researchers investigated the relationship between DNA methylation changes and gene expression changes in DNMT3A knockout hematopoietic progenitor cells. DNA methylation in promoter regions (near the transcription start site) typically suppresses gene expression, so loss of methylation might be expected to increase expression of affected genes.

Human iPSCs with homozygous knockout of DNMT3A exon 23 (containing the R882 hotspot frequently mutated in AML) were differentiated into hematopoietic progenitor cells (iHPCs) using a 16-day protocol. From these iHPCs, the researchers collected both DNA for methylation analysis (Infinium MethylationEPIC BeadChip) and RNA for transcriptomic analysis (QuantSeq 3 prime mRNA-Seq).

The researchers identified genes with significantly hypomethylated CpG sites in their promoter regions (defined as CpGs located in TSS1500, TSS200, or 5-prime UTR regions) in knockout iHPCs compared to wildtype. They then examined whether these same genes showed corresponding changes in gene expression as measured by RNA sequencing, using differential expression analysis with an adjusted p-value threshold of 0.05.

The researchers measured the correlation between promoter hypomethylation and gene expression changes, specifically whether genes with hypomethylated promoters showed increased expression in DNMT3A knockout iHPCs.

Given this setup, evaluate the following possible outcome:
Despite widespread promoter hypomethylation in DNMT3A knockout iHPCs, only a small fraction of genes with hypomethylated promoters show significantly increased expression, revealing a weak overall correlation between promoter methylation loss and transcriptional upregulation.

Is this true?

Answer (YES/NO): NO